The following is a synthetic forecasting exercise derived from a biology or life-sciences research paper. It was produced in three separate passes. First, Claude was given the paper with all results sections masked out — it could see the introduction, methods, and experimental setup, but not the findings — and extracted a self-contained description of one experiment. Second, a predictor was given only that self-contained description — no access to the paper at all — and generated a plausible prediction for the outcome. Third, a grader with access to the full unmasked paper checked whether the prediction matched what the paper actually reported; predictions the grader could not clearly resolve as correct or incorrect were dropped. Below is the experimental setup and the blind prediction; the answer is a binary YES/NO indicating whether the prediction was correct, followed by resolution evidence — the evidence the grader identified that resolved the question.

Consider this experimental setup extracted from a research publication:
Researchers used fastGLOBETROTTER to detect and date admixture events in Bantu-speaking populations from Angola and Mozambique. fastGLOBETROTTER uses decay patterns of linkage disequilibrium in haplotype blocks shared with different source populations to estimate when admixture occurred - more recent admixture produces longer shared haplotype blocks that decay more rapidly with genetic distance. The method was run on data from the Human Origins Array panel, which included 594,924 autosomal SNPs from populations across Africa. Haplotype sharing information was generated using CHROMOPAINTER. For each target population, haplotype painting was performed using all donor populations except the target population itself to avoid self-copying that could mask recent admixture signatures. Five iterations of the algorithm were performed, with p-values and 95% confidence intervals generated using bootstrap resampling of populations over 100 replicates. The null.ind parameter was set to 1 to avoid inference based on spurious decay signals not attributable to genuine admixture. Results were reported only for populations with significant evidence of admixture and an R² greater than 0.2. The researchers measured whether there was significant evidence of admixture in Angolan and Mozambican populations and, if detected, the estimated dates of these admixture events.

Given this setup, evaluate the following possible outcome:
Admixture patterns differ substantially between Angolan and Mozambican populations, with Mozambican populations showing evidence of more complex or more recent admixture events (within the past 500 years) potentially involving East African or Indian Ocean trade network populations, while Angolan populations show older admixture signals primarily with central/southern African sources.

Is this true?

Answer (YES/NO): NO